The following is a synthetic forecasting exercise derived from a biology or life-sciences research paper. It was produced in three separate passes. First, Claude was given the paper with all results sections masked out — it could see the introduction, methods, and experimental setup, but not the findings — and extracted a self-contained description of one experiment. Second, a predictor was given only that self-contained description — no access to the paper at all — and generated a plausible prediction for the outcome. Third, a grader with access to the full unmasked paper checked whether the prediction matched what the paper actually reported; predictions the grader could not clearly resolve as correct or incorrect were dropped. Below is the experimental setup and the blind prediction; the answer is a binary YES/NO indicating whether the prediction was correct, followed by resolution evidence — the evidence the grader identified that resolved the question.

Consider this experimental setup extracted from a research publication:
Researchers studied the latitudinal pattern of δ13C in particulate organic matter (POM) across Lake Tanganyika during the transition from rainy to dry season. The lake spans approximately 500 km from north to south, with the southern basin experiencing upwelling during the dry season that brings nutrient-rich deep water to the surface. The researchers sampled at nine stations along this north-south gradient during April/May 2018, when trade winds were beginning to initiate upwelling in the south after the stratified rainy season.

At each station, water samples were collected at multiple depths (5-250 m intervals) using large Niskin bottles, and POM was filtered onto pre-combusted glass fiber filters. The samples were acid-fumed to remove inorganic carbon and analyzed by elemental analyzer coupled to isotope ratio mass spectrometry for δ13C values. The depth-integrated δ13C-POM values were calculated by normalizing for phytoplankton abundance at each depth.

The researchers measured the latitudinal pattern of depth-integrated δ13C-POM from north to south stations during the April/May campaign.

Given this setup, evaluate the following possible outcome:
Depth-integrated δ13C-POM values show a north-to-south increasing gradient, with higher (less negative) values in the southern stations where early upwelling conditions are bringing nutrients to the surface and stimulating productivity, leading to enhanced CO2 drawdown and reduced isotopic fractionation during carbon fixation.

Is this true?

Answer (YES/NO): YES